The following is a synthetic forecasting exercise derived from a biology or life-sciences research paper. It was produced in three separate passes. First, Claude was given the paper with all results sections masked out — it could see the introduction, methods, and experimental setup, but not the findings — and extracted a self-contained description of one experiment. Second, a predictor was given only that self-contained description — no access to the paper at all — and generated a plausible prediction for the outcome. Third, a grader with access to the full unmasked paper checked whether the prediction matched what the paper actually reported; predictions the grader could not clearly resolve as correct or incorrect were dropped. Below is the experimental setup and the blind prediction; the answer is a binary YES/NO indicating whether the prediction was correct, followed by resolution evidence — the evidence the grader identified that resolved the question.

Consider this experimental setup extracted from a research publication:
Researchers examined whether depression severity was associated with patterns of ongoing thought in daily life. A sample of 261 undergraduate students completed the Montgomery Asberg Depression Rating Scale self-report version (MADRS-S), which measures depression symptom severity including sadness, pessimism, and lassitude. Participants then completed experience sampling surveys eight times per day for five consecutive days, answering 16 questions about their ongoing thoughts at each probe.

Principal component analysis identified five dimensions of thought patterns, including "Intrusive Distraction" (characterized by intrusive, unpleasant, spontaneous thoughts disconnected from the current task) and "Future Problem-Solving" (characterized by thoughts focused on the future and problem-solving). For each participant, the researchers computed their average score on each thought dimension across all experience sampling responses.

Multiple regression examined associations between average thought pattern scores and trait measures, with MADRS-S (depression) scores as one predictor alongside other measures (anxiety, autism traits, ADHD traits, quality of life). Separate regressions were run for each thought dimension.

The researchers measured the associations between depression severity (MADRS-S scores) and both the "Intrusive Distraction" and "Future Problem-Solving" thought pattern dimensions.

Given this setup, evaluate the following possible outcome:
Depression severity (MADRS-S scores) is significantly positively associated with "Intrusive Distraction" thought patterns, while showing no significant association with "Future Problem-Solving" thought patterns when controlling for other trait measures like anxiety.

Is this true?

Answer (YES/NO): NO